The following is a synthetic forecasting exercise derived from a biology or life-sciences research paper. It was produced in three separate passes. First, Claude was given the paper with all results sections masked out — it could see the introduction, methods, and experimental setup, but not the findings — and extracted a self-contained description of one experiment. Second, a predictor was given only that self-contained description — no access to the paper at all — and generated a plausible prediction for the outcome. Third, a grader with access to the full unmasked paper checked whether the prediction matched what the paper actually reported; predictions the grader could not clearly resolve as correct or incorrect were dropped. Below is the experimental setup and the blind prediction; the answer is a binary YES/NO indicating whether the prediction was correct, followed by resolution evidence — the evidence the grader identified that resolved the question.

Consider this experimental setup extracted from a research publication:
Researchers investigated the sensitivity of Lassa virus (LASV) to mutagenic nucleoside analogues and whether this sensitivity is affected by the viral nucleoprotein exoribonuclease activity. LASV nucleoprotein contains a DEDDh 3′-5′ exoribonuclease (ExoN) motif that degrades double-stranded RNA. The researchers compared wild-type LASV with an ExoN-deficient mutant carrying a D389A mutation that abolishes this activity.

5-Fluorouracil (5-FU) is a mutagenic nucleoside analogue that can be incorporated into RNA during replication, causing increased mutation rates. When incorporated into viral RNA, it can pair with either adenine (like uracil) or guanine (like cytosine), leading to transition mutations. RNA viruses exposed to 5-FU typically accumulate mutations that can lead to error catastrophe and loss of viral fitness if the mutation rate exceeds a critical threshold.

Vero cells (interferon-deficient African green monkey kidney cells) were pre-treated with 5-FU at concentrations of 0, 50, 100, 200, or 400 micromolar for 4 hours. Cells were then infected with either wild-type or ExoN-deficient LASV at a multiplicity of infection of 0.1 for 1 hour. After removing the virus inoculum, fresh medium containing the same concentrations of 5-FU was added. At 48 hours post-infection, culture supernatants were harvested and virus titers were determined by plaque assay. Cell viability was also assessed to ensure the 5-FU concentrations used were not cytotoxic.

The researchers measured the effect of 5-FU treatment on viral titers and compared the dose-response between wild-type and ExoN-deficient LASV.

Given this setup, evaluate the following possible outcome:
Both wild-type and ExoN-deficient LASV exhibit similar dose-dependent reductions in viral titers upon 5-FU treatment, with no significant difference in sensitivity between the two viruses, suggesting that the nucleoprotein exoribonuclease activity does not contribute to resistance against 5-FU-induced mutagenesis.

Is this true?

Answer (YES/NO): NO